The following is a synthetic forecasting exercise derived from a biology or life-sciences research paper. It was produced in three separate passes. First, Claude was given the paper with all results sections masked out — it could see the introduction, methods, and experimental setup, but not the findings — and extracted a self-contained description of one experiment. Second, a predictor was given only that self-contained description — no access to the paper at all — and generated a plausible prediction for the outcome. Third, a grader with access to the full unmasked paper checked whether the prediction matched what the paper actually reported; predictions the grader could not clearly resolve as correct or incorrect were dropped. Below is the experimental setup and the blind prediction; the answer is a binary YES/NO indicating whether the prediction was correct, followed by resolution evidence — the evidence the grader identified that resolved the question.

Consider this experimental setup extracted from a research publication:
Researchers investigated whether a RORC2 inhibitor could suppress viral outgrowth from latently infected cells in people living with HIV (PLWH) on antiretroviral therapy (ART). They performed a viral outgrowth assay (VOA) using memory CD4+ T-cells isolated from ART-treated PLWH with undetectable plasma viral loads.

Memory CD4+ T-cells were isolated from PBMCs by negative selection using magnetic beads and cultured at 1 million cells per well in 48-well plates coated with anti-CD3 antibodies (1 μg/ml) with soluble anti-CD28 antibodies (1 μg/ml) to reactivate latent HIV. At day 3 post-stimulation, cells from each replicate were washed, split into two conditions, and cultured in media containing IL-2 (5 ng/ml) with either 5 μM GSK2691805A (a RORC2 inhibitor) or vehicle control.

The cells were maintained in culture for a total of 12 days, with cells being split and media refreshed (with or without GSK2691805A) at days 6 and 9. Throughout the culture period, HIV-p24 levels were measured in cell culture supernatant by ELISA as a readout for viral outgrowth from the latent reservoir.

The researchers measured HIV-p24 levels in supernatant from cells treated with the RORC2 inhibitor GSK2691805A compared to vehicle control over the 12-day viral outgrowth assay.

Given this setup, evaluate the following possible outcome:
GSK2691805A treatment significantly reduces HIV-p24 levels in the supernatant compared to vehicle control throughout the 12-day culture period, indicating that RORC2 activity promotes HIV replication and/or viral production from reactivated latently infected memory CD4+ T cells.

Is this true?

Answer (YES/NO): YES